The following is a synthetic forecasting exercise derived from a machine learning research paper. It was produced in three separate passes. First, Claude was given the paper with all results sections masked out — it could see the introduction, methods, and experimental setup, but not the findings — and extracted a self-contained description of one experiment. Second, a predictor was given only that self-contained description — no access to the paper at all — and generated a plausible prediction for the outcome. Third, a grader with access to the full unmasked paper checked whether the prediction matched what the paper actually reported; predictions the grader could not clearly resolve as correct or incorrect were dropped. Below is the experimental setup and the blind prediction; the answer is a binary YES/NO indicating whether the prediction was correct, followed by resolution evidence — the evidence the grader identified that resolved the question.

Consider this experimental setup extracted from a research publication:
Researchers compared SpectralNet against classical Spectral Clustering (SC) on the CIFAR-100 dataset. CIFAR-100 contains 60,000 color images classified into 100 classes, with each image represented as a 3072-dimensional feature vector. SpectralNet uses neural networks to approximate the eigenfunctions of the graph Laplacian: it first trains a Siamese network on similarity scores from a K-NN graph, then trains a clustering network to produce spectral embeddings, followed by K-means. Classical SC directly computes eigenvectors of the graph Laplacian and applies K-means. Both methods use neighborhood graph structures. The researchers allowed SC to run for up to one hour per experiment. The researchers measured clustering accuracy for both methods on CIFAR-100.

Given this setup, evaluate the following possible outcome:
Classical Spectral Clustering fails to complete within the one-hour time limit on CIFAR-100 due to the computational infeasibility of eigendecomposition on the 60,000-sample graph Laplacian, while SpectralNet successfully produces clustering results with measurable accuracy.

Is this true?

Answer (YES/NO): YES